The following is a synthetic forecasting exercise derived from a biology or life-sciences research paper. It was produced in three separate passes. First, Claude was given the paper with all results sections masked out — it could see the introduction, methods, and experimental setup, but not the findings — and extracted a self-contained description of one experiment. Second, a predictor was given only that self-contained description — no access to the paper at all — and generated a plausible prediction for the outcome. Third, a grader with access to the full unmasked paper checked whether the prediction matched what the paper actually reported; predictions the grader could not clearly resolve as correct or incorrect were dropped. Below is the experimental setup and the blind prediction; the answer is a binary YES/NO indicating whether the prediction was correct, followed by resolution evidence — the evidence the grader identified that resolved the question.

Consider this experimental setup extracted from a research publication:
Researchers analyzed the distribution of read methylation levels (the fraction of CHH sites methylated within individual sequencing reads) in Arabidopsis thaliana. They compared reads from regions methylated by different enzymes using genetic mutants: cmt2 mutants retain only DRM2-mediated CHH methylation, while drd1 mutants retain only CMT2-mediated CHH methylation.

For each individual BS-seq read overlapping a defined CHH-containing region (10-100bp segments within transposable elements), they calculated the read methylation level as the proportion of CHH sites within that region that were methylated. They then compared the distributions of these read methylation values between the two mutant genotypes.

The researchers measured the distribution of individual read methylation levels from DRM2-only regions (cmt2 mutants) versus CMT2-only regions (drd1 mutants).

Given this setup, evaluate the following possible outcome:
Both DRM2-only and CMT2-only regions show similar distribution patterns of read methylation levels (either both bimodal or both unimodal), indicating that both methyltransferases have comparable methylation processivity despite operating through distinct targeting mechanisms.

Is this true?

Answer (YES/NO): NO